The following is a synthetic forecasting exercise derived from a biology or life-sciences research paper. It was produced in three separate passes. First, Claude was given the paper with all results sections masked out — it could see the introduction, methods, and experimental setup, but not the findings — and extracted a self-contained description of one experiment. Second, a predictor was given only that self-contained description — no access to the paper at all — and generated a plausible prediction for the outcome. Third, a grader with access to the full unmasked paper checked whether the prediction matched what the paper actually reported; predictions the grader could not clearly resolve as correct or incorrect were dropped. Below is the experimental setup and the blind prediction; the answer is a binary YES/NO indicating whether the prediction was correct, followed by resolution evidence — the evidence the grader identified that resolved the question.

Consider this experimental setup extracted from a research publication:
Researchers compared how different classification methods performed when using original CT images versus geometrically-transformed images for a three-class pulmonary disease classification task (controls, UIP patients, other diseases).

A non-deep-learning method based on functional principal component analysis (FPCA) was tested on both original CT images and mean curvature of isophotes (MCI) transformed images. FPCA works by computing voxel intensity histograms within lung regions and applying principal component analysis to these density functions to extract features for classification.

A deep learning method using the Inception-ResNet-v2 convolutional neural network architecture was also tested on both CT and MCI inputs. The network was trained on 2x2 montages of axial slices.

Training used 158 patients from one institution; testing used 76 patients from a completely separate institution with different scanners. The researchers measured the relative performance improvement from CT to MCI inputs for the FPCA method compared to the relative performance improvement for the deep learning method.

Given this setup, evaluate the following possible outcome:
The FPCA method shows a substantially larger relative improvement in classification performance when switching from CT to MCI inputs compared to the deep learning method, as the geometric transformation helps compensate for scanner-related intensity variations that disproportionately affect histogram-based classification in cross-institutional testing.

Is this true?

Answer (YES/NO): YES